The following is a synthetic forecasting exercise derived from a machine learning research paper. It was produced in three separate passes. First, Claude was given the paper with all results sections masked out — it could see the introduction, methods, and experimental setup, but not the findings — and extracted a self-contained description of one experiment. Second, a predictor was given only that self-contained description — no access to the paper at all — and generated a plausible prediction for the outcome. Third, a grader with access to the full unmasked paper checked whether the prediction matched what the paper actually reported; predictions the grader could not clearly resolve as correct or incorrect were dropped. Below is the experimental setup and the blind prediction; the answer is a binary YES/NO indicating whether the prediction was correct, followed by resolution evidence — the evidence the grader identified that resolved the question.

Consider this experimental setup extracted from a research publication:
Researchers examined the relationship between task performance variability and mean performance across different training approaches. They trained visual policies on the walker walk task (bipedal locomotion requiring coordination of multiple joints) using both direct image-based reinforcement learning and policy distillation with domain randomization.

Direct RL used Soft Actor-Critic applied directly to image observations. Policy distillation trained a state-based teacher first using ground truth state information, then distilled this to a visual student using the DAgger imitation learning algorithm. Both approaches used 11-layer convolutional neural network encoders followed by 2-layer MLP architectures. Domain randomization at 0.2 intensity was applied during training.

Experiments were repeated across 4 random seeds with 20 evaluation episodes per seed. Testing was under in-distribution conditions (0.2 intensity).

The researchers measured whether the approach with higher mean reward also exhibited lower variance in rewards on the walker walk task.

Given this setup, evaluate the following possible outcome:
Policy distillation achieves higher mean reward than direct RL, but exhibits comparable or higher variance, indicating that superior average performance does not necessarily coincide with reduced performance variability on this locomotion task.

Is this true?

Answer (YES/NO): NO